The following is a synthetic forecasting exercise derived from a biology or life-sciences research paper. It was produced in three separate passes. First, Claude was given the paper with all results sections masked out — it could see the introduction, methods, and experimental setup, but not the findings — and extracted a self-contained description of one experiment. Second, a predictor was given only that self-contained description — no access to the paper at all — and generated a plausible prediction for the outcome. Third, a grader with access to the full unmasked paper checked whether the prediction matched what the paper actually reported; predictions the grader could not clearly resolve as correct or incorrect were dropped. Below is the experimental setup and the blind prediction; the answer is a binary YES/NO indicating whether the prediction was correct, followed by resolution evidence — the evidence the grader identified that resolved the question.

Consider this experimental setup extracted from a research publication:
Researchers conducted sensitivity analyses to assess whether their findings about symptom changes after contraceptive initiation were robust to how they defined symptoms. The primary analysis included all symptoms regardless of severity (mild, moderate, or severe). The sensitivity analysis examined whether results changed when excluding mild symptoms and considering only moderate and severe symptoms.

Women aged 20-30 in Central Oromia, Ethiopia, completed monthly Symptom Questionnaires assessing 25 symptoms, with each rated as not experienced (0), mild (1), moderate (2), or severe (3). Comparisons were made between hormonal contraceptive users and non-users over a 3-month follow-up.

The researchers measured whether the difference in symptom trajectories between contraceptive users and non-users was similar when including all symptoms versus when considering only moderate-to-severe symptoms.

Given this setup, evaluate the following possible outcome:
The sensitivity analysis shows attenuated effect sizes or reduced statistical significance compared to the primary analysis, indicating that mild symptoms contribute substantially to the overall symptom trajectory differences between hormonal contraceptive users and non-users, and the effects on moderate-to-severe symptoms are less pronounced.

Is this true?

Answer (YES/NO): NO